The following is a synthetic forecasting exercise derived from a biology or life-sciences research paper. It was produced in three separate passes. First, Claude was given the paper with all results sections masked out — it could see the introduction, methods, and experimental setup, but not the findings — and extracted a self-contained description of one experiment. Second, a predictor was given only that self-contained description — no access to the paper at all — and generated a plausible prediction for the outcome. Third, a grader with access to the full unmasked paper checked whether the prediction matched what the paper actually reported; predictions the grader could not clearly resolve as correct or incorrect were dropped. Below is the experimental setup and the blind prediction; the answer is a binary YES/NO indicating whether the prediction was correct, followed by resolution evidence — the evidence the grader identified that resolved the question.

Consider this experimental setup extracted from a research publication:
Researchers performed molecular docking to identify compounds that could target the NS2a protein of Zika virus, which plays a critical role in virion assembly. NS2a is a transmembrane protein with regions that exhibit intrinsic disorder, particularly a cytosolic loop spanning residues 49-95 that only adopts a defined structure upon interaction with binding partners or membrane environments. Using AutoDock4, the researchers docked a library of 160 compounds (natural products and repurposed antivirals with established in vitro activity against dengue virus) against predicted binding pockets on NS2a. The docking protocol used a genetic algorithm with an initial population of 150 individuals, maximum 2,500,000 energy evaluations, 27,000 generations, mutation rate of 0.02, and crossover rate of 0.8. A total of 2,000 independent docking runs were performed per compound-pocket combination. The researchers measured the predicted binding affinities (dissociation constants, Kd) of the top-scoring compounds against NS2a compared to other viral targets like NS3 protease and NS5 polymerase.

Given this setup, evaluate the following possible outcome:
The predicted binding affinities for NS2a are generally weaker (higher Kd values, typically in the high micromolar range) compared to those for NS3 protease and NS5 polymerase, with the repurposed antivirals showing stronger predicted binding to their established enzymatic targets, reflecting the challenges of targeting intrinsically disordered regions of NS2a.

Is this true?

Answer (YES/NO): NO